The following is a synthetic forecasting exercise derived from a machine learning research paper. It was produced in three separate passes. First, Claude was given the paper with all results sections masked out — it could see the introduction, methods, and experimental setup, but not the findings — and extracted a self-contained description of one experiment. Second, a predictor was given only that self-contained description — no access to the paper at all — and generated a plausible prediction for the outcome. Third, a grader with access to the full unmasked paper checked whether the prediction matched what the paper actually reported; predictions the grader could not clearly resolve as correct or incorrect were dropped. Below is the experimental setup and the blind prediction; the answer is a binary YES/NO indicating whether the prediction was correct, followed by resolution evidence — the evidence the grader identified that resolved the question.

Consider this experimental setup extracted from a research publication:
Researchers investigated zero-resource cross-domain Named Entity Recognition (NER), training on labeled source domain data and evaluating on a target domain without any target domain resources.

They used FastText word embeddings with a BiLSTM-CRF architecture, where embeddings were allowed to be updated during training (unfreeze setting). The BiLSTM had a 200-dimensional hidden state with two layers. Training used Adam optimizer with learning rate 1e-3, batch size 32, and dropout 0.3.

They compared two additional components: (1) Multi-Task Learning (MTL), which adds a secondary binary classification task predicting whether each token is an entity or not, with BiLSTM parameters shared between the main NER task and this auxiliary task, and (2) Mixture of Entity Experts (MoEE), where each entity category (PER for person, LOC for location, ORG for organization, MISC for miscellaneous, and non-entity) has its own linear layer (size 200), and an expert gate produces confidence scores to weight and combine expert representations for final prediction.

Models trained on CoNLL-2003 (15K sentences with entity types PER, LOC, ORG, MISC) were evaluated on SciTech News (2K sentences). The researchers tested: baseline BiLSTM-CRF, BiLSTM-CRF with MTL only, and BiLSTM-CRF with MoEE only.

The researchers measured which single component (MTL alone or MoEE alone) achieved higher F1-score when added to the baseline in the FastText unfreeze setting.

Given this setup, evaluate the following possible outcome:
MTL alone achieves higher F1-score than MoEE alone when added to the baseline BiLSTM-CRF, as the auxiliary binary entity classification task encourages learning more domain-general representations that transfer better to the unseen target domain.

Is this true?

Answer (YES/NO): NO